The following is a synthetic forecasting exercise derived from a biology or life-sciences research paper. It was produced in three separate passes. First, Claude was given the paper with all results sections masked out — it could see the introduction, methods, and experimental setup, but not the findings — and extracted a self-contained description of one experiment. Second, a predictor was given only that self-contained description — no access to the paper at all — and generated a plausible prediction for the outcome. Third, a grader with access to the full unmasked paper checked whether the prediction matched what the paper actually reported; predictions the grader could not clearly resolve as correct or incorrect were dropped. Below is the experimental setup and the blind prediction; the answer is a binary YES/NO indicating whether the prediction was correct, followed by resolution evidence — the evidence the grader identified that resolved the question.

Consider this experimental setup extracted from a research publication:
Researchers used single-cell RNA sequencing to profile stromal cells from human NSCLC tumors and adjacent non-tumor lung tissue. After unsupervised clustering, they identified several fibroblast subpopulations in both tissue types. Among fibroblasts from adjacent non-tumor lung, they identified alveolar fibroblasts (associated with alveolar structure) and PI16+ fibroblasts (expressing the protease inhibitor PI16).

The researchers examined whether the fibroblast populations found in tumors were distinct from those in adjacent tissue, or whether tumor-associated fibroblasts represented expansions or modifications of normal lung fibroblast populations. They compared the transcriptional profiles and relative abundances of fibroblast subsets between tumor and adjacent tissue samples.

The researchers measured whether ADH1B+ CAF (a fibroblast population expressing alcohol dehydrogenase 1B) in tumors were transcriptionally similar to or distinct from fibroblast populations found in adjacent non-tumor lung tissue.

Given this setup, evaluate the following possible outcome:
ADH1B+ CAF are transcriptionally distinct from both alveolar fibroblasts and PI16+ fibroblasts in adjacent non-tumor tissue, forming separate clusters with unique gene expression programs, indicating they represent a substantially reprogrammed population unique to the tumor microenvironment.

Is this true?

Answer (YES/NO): NO